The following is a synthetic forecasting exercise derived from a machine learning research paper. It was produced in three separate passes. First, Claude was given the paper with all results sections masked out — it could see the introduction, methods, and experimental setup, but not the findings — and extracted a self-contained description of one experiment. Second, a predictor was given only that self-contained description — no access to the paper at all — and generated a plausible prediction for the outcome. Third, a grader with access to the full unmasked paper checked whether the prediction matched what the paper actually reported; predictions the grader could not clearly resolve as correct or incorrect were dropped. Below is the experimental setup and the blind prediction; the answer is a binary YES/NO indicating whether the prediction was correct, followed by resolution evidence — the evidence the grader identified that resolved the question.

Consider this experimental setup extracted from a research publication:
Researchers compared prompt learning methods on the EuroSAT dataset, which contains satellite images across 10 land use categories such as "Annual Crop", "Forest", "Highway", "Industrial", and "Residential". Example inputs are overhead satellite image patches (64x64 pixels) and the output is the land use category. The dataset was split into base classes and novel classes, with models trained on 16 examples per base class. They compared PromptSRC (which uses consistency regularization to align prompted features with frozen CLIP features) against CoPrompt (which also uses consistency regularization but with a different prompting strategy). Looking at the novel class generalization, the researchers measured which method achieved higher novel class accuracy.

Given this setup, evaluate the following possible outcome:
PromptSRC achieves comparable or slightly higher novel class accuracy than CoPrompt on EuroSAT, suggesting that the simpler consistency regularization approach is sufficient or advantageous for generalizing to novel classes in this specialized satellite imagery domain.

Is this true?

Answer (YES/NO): NO